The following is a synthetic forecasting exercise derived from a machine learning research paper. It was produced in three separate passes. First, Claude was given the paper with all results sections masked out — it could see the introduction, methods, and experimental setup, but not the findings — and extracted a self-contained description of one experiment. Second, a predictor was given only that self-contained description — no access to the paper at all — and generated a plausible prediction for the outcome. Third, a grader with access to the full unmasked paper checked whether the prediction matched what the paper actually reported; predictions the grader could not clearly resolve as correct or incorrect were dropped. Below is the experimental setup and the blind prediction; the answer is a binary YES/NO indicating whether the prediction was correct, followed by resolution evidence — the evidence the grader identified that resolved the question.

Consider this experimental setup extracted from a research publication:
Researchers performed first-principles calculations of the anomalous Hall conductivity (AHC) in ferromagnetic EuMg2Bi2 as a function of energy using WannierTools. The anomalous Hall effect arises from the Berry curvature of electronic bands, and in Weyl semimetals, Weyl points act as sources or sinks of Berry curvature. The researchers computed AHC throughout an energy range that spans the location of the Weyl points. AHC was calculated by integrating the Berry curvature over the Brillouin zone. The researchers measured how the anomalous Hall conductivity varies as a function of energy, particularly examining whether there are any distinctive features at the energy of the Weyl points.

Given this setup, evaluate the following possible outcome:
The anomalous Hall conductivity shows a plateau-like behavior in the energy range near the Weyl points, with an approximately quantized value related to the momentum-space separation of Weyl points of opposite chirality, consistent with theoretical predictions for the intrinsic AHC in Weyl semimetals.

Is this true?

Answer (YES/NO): NO